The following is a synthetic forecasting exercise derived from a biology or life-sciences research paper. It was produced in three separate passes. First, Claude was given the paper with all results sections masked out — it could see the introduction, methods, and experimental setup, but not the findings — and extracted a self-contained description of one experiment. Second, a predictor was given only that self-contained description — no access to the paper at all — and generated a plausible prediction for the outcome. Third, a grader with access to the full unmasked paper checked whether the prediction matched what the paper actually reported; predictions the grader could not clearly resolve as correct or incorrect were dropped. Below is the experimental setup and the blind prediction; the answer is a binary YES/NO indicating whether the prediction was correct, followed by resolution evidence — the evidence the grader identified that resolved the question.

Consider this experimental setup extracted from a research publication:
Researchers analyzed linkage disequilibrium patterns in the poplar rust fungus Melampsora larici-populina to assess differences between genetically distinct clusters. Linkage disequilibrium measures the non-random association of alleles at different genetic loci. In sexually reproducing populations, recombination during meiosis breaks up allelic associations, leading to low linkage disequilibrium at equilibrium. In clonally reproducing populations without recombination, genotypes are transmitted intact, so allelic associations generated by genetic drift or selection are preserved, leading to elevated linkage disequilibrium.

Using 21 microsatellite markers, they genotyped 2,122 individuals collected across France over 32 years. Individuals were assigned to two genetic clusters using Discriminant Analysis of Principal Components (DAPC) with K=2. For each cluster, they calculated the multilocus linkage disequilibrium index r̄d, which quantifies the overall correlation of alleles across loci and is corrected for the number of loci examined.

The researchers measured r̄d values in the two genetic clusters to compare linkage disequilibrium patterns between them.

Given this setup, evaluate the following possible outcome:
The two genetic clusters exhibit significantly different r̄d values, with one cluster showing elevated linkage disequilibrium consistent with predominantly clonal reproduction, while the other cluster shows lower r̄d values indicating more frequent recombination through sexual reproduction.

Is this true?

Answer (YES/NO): YES